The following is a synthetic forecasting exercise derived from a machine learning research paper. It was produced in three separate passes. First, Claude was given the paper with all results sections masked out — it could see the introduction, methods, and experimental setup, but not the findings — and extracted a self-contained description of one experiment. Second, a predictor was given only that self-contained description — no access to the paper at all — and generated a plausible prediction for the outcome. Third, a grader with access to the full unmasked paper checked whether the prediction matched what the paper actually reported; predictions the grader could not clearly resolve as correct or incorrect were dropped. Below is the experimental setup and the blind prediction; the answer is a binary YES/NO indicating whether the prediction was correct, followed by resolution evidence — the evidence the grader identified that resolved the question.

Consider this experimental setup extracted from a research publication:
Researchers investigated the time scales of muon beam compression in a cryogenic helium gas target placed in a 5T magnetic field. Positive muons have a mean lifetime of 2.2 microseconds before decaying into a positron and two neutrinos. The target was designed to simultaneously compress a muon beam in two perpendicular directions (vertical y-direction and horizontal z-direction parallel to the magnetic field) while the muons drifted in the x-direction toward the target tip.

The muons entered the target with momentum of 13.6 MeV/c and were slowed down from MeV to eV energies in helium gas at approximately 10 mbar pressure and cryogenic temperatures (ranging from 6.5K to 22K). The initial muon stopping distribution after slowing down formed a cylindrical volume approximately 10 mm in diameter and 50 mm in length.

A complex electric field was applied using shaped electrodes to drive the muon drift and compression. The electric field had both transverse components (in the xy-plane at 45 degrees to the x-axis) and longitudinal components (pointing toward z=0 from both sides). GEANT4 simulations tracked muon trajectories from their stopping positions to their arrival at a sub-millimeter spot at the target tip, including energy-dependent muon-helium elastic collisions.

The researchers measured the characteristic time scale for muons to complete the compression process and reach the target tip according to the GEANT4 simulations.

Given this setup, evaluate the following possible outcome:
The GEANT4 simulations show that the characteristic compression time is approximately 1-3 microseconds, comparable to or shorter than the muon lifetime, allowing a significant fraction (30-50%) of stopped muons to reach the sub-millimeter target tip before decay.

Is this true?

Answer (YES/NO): NO